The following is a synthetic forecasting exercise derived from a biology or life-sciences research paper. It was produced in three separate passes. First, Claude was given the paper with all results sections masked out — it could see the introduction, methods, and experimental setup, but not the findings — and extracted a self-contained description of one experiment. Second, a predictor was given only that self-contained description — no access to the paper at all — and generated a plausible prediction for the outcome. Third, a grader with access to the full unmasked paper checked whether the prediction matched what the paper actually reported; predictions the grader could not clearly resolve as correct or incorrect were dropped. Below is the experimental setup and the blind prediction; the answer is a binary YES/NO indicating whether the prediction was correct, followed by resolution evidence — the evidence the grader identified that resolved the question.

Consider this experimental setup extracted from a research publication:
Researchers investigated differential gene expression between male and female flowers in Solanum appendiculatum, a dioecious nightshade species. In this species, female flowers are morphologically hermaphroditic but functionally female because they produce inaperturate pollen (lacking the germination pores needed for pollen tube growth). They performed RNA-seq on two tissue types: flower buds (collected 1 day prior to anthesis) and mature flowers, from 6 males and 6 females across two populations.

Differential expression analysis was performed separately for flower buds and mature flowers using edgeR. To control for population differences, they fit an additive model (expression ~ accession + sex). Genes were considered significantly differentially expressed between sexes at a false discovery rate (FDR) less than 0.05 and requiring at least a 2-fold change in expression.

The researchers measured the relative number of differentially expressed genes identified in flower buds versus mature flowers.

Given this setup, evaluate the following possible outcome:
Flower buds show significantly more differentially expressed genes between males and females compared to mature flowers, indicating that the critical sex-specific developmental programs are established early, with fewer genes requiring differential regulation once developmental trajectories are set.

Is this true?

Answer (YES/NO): NO